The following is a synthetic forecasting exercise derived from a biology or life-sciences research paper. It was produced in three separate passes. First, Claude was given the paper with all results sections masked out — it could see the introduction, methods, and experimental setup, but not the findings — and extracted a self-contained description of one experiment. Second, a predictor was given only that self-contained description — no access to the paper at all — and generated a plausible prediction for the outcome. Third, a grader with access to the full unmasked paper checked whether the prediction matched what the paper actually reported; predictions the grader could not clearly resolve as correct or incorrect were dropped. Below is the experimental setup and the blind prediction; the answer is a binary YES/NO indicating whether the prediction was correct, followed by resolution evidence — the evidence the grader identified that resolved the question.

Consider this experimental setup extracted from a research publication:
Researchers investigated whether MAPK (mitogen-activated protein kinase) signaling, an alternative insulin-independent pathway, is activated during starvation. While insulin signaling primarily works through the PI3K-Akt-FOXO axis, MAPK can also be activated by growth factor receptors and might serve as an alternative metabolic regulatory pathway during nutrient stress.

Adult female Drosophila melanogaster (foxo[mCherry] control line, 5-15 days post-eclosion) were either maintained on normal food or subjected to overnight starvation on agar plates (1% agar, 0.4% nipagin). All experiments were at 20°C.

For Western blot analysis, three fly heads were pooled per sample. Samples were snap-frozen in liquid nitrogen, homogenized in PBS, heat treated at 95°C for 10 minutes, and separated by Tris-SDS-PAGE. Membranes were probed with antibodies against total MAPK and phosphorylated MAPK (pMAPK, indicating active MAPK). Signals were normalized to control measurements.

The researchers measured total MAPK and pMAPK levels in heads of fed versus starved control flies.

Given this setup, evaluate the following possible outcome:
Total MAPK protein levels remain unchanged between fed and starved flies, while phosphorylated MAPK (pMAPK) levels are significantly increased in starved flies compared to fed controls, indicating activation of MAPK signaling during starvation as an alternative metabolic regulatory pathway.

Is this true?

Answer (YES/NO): NO